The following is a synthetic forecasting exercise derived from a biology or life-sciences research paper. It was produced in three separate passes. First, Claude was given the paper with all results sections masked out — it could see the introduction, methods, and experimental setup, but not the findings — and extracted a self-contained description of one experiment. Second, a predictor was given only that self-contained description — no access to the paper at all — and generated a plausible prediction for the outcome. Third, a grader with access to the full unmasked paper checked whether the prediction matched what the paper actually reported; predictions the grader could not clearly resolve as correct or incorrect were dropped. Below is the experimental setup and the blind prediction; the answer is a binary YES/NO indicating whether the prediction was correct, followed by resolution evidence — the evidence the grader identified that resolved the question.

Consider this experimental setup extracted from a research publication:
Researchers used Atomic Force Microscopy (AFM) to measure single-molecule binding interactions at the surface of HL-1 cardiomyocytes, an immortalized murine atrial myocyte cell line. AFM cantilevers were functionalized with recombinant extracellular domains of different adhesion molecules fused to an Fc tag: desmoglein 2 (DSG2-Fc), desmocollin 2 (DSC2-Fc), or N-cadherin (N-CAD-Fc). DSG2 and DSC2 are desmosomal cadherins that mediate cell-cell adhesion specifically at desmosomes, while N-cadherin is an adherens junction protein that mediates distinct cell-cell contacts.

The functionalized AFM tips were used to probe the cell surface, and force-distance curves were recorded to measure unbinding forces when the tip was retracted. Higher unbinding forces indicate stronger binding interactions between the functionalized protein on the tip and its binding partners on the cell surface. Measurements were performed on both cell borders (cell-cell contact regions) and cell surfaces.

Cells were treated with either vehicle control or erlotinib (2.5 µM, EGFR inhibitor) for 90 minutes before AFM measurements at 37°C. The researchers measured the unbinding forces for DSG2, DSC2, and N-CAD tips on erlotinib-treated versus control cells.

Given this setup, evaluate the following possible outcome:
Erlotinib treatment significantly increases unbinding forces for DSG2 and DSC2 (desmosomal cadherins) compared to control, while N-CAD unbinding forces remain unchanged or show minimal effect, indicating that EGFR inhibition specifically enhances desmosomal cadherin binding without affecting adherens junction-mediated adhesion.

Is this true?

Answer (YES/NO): NO